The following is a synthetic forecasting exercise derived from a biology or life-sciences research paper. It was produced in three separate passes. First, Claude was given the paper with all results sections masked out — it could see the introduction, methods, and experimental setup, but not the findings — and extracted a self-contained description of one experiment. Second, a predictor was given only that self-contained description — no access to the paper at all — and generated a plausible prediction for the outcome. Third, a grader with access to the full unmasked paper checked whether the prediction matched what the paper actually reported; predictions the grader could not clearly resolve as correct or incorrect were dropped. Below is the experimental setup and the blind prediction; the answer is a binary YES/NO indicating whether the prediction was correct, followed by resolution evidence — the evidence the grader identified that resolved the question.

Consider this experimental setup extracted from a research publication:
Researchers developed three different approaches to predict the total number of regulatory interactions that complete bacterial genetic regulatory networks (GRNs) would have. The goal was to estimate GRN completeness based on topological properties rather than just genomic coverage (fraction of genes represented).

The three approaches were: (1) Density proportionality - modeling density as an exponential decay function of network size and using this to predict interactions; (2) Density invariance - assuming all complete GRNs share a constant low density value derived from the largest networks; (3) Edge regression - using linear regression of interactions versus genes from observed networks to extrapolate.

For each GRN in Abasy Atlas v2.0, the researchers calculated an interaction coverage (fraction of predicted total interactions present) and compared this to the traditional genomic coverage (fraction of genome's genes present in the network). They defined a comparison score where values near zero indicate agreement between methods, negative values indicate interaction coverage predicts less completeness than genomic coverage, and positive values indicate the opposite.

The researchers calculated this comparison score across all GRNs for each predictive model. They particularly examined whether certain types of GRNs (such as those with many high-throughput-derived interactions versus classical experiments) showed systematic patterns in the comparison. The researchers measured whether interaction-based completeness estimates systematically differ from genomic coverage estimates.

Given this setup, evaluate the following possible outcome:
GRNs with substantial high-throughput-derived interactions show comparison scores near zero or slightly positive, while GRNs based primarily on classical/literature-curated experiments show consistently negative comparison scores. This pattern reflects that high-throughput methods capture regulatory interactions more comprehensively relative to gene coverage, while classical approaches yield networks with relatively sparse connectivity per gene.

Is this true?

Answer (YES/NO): NO